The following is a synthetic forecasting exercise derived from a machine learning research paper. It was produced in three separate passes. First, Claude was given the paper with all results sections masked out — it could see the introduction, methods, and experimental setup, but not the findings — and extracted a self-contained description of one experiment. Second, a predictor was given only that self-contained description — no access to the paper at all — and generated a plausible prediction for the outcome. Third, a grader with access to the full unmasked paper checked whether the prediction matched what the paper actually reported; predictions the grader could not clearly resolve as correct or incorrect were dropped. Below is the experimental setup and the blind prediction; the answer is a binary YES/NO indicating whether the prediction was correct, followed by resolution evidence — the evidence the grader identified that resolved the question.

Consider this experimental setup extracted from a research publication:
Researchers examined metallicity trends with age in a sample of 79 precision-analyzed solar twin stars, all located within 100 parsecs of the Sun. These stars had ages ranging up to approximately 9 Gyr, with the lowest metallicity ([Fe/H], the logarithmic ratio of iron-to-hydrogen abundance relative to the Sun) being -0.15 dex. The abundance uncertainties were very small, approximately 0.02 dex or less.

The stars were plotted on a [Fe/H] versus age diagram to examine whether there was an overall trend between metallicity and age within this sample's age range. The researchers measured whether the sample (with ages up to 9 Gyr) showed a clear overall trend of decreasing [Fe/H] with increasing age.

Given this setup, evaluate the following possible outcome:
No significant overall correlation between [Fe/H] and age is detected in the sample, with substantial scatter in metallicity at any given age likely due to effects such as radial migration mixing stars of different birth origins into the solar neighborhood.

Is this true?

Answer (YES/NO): YES